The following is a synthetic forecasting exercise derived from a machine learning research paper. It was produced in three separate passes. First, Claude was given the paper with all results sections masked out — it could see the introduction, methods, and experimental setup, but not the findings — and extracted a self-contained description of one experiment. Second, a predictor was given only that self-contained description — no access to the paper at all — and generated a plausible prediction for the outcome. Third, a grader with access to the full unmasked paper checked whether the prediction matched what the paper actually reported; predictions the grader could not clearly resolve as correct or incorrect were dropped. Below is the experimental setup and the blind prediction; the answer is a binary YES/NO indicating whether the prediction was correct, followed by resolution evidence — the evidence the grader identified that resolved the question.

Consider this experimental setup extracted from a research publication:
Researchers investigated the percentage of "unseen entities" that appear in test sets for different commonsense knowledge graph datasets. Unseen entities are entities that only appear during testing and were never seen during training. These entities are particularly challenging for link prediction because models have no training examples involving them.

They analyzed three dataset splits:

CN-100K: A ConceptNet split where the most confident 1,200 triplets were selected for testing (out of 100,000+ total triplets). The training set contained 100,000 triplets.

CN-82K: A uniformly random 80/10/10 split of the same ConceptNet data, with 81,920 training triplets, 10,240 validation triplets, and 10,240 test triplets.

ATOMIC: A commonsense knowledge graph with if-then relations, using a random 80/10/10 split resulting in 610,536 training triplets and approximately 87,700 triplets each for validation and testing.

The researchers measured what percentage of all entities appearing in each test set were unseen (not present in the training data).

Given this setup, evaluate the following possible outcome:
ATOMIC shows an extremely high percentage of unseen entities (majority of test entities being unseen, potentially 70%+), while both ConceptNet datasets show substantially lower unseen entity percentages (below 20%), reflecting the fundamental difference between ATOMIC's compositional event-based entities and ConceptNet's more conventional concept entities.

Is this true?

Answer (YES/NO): NO